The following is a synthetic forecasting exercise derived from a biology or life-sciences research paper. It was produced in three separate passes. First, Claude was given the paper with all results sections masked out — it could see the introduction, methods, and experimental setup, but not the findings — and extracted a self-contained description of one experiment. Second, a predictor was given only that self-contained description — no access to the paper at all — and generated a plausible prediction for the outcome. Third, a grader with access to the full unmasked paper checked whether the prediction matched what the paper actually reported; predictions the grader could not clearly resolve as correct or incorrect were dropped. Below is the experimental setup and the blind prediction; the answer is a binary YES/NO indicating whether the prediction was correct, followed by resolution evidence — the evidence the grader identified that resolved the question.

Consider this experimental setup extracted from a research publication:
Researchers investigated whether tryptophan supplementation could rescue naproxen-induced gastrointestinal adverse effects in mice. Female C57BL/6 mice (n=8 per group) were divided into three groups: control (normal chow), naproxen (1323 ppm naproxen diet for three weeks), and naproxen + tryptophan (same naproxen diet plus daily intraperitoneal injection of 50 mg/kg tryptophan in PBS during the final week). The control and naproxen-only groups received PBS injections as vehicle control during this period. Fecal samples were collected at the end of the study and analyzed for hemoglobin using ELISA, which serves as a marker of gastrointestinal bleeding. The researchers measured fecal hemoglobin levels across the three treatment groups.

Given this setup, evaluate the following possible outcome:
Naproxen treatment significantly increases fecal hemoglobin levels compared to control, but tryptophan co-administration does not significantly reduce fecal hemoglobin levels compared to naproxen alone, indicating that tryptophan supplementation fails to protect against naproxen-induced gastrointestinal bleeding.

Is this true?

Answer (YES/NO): NO